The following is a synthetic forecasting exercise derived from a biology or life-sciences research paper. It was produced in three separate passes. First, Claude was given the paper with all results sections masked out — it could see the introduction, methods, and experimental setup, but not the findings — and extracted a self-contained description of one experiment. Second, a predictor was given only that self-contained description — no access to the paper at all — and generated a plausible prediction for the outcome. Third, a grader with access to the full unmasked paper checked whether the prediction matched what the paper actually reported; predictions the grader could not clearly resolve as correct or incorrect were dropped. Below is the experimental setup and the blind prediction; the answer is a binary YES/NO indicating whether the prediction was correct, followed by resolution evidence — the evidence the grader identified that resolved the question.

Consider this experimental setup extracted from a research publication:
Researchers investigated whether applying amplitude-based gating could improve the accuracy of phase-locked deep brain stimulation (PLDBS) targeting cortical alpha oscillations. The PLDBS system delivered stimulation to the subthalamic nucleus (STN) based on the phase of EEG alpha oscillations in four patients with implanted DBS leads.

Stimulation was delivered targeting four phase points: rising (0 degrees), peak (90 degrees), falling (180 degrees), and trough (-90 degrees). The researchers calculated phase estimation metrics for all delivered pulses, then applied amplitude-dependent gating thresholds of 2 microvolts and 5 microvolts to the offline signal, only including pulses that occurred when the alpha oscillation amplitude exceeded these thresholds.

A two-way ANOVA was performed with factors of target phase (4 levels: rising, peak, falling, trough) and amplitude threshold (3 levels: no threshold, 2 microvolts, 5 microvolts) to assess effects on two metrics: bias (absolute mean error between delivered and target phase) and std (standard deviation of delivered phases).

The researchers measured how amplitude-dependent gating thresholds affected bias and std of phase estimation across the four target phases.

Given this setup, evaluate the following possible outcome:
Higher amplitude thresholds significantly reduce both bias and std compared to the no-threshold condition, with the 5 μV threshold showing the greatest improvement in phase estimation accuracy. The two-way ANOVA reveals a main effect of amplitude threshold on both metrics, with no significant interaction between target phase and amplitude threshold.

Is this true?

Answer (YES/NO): NO